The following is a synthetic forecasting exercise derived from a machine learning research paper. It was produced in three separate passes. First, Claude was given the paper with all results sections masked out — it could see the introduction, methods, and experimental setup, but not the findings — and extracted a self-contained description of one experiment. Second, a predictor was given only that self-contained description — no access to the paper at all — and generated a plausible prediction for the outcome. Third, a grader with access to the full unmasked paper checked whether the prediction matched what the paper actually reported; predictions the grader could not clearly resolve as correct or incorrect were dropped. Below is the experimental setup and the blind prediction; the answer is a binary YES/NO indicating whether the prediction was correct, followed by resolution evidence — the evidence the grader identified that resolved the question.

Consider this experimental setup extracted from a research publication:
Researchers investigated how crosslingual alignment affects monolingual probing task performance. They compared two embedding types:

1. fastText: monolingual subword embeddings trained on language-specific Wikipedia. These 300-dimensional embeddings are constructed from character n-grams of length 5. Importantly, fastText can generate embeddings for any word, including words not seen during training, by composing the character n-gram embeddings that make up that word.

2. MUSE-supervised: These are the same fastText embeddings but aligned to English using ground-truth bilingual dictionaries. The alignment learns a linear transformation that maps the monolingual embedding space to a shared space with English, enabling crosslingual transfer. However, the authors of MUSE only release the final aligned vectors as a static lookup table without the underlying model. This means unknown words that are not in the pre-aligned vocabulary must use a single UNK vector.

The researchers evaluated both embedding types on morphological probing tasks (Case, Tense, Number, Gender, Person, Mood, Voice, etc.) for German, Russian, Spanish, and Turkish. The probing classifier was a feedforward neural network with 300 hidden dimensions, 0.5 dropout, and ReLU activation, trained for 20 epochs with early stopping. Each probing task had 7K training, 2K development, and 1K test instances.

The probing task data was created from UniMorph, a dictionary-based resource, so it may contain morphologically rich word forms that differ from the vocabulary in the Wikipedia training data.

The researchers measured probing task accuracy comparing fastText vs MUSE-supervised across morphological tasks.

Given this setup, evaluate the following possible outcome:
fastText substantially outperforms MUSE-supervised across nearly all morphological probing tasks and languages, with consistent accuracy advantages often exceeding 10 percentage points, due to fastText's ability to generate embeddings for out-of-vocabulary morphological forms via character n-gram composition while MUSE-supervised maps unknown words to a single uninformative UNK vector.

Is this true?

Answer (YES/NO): YES